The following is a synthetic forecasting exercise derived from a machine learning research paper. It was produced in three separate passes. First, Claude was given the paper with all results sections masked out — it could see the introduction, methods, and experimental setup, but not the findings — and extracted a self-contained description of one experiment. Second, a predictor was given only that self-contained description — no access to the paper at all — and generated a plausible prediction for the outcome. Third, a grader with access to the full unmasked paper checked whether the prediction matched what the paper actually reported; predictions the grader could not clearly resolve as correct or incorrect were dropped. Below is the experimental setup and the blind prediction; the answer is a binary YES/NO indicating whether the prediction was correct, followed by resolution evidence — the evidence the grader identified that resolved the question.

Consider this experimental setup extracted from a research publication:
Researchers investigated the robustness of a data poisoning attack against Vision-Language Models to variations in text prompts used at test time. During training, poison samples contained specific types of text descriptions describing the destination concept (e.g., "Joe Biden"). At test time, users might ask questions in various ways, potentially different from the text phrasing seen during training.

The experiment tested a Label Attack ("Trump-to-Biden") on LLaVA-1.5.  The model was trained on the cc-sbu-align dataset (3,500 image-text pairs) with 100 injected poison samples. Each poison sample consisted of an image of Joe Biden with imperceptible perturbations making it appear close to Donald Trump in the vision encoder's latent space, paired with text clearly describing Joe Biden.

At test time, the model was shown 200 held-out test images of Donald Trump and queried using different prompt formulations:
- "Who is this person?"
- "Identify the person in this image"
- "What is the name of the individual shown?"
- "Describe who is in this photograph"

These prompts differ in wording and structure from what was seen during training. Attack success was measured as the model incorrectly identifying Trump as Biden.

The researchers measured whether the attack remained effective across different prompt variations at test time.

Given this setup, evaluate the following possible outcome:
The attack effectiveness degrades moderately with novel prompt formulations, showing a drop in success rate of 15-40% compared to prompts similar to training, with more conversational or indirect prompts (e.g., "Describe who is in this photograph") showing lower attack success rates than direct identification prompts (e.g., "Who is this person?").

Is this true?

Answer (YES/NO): NO